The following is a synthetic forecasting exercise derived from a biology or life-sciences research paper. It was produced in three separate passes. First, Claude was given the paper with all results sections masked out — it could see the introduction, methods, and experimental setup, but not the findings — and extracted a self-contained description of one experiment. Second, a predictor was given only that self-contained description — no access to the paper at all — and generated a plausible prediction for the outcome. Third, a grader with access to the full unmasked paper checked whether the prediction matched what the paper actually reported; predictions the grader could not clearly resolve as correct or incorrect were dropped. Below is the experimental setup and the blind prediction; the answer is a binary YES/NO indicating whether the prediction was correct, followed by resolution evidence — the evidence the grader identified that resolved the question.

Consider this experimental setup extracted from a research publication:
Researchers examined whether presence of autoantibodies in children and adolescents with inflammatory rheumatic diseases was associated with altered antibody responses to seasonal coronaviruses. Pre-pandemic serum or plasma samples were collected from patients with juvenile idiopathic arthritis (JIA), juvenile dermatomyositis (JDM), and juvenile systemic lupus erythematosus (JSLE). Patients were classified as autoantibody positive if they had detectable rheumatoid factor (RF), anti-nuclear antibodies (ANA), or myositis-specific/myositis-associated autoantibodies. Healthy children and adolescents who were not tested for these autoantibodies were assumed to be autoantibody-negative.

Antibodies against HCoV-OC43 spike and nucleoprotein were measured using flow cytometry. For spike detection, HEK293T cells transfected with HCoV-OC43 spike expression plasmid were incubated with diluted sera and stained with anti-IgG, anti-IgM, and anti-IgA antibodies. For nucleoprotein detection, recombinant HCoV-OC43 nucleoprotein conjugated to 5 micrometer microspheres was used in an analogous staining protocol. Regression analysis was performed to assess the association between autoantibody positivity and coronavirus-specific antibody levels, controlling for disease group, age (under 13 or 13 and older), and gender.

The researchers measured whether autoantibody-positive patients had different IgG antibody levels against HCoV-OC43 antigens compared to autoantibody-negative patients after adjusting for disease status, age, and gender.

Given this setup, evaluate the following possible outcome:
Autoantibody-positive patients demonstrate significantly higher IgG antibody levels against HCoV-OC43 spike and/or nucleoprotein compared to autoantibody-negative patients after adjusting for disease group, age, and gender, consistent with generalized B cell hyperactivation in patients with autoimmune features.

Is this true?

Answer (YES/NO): NO